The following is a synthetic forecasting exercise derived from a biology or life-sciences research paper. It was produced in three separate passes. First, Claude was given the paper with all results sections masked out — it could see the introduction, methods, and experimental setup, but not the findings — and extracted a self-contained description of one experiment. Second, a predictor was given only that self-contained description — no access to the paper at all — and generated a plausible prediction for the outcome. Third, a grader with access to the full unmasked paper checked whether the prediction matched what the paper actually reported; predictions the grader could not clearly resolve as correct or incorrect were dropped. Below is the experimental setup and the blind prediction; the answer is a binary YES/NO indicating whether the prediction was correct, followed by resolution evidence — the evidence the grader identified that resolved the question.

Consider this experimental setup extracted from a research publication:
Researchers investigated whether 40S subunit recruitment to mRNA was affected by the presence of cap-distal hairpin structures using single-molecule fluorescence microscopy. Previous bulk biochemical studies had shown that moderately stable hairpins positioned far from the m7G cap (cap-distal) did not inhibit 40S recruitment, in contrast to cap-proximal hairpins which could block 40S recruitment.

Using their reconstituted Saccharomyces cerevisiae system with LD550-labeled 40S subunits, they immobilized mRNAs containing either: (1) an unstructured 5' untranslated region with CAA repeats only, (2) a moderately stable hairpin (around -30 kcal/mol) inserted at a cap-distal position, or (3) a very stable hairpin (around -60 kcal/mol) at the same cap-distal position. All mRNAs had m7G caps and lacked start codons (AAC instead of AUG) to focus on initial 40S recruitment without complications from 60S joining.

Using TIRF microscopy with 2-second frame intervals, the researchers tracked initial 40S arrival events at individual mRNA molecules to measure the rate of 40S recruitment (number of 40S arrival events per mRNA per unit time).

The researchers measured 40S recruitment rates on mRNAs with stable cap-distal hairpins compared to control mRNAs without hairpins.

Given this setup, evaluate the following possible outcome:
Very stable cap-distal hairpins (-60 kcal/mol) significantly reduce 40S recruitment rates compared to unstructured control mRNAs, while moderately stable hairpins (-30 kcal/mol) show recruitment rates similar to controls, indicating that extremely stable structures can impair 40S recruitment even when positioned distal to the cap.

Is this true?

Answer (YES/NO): NO